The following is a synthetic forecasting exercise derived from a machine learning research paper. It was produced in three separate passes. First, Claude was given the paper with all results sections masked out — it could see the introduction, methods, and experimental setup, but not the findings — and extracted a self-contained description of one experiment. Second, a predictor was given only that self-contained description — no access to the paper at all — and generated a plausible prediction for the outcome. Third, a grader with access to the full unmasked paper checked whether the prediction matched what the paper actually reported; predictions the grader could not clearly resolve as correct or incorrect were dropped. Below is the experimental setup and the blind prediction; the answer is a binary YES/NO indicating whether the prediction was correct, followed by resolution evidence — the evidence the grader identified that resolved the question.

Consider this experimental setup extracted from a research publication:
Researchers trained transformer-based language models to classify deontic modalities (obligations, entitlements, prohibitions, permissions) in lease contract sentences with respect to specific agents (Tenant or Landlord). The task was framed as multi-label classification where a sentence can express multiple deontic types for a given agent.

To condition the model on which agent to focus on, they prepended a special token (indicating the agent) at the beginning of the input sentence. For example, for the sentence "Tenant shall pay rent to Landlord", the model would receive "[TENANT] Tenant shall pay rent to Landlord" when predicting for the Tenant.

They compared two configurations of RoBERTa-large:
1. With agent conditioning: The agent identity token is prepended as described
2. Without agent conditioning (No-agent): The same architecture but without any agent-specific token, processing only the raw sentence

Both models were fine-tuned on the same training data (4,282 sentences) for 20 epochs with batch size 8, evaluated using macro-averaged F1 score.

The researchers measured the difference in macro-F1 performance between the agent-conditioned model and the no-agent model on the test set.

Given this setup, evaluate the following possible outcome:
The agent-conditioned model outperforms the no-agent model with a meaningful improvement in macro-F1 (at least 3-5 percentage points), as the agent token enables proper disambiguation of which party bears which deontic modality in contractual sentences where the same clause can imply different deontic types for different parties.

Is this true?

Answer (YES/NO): YES